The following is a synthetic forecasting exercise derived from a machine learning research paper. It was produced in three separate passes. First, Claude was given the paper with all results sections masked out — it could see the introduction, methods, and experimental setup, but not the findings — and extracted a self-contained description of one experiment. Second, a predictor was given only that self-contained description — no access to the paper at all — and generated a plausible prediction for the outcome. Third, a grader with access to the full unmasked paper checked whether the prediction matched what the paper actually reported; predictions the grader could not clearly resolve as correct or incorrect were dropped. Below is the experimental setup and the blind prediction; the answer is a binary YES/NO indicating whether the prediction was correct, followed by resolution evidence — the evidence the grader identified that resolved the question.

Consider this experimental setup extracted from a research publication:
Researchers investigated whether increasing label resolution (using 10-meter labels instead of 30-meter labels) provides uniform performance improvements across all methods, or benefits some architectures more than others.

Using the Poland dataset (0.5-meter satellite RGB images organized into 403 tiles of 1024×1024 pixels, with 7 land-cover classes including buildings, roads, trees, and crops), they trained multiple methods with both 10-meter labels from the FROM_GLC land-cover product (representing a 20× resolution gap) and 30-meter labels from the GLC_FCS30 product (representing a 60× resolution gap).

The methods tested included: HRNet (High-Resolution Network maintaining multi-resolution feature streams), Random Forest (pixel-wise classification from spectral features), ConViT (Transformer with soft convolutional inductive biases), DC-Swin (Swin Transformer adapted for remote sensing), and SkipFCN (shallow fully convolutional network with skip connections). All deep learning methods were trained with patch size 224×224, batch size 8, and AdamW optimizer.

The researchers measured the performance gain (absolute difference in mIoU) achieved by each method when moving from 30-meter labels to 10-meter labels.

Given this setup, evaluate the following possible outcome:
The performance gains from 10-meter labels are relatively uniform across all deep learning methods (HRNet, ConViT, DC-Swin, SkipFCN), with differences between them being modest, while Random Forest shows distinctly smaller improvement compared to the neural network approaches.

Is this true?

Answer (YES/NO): NO